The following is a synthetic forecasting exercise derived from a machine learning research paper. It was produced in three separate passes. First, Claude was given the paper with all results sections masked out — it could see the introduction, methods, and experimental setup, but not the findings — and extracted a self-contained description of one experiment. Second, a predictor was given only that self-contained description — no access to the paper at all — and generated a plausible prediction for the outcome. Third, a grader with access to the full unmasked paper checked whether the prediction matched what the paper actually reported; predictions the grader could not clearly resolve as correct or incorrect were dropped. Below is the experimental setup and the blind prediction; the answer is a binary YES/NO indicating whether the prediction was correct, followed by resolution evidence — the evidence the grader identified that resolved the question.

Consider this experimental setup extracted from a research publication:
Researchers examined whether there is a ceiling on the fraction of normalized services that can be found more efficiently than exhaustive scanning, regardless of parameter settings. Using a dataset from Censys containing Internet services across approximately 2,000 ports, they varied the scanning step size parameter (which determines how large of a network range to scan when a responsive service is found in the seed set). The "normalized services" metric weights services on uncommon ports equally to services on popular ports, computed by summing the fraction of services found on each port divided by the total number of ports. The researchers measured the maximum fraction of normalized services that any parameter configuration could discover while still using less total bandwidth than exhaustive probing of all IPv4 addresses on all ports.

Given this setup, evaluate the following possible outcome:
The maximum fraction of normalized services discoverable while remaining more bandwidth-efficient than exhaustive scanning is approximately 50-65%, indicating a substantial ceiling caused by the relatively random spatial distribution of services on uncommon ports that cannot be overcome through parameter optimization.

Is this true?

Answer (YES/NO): NO